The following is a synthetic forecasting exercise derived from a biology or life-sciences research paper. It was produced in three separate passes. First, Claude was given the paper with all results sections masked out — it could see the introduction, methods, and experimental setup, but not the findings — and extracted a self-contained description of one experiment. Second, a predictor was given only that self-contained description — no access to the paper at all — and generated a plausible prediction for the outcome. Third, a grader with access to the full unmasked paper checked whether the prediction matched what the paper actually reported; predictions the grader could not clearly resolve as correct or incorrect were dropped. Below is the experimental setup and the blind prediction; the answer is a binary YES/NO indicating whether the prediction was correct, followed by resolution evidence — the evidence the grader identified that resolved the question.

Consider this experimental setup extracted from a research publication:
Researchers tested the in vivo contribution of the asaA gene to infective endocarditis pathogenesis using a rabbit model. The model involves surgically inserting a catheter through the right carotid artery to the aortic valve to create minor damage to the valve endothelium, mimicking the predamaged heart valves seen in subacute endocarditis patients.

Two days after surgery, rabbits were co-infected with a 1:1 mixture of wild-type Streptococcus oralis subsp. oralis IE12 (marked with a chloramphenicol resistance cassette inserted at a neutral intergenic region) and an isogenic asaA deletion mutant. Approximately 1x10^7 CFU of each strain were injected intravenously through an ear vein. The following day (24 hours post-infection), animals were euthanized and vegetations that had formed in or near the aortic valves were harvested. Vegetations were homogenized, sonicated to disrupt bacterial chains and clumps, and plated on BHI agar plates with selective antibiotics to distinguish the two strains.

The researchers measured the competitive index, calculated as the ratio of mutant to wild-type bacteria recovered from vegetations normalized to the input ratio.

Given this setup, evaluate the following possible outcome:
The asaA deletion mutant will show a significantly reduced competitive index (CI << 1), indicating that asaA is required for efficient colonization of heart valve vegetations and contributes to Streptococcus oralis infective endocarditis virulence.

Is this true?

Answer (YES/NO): YES